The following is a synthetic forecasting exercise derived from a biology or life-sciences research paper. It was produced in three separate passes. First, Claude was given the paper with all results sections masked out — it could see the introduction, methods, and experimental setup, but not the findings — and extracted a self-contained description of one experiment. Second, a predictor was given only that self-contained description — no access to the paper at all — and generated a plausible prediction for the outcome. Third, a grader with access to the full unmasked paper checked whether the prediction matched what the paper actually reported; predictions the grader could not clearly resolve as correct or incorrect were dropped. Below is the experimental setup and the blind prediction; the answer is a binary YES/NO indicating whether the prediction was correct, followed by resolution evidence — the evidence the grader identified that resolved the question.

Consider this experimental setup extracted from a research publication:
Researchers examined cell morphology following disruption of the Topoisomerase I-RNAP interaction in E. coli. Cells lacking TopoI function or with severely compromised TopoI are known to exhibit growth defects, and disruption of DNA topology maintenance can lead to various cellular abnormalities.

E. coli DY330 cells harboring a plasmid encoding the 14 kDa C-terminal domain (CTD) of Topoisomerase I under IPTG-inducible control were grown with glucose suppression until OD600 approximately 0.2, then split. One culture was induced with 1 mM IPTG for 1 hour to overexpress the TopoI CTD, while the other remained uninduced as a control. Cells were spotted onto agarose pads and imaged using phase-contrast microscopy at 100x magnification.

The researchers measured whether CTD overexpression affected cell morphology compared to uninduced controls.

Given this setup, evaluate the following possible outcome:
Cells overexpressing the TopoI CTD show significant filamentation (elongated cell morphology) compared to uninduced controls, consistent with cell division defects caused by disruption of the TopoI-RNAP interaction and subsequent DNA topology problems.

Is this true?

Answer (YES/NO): YES